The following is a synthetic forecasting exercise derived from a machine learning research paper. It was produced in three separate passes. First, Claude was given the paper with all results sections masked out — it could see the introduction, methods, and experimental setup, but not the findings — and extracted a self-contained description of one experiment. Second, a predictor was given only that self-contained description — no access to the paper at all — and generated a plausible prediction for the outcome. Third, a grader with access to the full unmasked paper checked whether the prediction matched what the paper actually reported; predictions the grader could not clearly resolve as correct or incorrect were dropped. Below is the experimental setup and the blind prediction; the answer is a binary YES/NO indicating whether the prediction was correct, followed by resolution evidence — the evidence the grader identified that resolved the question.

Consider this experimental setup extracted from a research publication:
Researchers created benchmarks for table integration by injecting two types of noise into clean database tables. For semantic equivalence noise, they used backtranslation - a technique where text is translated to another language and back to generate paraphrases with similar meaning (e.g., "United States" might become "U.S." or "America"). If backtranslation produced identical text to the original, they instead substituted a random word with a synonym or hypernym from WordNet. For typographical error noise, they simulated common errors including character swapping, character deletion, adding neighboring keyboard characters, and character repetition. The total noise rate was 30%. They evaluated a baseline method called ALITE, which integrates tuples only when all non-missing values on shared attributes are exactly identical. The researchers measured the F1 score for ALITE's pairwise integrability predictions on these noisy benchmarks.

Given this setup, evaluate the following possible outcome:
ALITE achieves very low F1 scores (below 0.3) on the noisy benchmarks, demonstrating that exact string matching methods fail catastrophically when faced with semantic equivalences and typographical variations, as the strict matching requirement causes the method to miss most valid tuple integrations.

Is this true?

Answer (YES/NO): YES